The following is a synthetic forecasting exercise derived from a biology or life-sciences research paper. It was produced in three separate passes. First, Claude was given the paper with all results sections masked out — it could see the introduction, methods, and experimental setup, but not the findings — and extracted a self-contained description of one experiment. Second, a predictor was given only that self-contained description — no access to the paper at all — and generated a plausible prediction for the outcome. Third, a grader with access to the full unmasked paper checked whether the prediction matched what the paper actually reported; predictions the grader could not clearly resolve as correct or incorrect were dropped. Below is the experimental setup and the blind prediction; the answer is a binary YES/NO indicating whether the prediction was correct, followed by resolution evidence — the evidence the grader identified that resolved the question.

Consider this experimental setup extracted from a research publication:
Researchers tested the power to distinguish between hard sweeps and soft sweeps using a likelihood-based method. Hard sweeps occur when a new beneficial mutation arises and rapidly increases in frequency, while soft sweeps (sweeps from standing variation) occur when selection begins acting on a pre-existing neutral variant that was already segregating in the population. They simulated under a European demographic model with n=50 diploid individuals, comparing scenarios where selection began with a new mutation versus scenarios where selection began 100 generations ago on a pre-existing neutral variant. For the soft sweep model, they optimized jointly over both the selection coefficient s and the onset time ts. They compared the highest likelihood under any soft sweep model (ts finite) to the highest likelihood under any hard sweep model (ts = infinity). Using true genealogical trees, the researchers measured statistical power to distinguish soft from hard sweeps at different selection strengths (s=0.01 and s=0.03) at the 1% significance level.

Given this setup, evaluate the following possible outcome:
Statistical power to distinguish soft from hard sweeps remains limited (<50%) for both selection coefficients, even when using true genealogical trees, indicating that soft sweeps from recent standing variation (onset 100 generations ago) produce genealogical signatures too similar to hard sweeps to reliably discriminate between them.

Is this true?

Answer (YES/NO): NO